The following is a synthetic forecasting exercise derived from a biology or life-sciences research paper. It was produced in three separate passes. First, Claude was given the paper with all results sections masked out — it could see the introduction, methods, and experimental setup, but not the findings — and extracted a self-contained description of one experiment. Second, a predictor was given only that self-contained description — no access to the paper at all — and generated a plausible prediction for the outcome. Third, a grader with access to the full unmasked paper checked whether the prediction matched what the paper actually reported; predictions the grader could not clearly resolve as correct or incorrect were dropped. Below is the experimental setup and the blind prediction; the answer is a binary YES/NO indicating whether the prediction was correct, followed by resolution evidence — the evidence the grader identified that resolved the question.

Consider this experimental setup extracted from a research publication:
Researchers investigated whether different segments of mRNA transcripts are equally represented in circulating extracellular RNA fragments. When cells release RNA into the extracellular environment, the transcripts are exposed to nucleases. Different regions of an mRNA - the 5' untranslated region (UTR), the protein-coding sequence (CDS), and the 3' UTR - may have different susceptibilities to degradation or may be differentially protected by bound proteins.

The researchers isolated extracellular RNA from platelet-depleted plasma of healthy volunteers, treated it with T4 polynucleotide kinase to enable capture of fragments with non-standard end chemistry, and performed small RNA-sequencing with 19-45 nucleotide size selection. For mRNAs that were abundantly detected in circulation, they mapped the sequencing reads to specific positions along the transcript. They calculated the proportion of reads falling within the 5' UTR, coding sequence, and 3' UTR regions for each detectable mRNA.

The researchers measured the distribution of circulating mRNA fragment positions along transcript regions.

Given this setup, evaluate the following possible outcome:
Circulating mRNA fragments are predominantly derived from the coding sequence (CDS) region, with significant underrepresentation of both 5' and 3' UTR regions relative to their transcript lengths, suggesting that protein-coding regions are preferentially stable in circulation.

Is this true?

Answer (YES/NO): NO